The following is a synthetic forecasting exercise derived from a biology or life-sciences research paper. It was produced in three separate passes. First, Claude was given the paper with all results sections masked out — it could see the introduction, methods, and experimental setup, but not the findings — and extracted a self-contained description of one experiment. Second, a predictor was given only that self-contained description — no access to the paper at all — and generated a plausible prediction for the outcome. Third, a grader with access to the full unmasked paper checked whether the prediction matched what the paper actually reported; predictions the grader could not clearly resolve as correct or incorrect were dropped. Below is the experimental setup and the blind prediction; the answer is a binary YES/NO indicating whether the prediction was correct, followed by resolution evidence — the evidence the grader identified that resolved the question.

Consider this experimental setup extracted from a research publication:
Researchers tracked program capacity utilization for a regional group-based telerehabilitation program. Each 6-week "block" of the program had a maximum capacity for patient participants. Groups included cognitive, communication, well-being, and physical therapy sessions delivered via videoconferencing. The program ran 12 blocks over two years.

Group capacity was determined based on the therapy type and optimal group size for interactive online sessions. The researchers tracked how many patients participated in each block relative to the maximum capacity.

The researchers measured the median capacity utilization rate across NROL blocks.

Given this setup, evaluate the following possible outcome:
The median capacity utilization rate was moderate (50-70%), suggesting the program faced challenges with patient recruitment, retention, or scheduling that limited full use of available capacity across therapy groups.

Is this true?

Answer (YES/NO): NO